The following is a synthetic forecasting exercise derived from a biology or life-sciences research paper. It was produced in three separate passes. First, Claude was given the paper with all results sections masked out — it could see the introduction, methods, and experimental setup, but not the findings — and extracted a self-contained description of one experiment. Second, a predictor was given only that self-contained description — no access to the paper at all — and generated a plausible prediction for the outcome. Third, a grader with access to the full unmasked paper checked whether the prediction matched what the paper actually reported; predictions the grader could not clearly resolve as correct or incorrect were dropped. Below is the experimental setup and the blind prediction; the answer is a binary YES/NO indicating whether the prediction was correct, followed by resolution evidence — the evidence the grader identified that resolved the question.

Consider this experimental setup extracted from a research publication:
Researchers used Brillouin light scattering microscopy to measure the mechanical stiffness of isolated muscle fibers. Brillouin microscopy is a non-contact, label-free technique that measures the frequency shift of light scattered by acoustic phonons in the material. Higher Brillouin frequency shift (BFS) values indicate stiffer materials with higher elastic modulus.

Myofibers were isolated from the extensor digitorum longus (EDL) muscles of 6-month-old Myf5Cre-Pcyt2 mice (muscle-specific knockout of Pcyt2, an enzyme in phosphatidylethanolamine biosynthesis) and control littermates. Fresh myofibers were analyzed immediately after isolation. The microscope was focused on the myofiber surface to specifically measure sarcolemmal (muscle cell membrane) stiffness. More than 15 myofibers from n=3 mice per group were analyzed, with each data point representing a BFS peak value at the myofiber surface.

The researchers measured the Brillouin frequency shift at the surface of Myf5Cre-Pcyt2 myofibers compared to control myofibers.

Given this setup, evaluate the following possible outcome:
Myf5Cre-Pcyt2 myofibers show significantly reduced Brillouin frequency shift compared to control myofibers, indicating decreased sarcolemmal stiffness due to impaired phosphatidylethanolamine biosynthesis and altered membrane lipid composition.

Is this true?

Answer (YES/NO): YES